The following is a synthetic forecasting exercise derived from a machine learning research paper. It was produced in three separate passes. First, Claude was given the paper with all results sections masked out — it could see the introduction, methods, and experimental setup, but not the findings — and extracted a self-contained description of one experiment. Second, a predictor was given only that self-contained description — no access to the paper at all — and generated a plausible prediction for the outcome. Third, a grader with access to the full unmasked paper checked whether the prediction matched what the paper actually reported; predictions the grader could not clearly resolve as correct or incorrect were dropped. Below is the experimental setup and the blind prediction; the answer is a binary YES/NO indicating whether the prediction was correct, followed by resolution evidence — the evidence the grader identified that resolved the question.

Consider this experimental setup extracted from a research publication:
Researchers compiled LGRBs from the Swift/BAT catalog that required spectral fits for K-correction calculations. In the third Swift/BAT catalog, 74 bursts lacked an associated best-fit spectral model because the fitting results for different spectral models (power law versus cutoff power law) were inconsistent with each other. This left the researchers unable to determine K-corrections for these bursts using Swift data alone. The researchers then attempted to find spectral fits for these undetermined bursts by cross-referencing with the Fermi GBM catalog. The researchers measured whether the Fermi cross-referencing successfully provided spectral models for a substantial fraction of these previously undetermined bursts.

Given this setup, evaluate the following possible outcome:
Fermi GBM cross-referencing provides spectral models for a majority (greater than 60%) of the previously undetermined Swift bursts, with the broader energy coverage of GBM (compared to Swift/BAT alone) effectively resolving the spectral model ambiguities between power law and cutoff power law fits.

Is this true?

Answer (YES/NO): YES